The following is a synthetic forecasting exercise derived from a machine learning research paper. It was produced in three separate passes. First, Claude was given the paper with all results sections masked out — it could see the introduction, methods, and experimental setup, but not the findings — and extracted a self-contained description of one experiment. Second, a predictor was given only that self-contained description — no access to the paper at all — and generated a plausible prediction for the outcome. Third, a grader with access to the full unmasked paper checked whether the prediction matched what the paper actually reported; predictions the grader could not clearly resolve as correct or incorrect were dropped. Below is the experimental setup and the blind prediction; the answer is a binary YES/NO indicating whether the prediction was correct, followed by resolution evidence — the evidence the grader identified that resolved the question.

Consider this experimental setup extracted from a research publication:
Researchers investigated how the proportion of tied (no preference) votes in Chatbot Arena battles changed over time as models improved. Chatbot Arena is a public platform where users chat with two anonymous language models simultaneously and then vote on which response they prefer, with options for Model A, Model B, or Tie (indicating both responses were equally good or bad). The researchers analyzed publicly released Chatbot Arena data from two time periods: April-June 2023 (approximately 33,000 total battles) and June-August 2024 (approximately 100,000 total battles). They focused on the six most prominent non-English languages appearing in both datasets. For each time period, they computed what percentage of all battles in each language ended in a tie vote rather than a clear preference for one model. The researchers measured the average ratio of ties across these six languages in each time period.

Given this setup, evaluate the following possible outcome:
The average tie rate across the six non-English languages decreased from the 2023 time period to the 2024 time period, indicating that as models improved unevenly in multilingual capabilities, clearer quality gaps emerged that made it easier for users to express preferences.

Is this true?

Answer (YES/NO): NO